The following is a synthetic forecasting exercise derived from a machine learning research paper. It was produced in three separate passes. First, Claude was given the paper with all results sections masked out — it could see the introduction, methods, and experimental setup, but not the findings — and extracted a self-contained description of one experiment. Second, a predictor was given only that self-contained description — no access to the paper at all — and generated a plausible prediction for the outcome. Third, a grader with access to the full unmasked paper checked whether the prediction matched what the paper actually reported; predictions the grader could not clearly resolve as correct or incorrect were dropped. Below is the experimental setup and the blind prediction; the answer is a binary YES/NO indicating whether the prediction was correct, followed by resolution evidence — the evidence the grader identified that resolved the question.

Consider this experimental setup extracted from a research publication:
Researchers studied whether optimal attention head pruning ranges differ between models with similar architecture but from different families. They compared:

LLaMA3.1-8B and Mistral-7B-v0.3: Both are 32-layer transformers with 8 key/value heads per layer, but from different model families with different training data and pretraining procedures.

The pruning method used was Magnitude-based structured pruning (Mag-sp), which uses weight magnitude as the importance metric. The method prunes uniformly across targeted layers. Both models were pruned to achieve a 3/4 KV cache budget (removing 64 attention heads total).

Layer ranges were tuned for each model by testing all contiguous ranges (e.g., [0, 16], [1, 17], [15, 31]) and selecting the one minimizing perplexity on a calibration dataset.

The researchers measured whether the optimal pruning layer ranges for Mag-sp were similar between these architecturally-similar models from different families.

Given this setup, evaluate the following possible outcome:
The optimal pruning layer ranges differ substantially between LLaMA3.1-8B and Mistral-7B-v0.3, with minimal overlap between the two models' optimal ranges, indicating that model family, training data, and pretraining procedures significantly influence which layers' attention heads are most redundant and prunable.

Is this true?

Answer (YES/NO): NO